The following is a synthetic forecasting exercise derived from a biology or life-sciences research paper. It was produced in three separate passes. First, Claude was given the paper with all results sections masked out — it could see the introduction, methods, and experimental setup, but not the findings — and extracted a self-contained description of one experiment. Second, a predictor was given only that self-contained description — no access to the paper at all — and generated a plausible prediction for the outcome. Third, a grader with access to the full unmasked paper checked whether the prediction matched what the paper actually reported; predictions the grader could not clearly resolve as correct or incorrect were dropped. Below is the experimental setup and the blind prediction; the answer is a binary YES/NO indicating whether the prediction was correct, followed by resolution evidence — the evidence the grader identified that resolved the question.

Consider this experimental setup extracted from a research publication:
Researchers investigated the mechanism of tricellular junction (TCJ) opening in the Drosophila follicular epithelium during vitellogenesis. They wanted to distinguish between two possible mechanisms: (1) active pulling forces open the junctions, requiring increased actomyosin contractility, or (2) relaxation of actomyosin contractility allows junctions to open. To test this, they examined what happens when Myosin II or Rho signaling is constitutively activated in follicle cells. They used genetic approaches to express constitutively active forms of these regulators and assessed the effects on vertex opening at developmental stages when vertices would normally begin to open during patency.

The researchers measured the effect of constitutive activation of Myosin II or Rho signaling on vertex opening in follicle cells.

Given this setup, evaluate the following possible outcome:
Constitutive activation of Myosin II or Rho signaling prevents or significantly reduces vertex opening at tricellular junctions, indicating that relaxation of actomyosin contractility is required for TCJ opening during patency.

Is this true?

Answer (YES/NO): YES